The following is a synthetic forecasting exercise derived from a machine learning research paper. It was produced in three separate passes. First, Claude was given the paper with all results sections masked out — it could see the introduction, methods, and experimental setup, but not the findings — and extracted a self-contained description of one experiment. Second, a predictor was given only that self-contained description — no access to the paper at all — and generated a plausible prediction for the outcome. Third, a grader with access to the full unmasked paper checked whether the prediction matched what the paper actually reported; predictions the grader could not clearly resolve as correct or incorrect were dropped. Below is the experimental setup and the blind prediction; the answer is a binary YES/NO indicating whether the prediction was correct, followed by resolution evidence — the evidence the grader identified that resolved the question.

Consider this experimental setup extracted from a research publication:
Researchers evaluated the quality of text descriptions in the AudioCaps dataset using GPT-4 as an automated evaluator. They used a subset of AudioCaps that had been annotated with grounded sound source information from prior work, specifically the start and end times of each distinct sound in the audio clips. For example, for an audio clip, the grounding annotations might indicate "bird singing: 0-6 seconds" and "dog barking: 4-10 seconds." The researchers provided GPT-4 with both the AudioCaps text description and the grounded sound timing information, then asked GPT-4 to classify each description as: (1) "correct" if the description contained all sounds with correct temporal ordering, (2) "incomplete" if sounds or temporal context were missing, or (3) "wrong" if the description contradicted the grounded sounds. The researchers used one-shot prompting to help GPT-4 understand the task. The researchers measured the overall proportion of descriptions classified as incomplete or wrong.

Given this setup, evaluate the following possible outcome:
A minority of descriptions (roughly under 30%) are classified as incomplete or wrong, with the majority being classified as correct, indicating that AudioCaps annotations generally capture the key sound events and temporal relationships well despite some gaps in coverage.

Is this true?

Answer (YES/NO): YES